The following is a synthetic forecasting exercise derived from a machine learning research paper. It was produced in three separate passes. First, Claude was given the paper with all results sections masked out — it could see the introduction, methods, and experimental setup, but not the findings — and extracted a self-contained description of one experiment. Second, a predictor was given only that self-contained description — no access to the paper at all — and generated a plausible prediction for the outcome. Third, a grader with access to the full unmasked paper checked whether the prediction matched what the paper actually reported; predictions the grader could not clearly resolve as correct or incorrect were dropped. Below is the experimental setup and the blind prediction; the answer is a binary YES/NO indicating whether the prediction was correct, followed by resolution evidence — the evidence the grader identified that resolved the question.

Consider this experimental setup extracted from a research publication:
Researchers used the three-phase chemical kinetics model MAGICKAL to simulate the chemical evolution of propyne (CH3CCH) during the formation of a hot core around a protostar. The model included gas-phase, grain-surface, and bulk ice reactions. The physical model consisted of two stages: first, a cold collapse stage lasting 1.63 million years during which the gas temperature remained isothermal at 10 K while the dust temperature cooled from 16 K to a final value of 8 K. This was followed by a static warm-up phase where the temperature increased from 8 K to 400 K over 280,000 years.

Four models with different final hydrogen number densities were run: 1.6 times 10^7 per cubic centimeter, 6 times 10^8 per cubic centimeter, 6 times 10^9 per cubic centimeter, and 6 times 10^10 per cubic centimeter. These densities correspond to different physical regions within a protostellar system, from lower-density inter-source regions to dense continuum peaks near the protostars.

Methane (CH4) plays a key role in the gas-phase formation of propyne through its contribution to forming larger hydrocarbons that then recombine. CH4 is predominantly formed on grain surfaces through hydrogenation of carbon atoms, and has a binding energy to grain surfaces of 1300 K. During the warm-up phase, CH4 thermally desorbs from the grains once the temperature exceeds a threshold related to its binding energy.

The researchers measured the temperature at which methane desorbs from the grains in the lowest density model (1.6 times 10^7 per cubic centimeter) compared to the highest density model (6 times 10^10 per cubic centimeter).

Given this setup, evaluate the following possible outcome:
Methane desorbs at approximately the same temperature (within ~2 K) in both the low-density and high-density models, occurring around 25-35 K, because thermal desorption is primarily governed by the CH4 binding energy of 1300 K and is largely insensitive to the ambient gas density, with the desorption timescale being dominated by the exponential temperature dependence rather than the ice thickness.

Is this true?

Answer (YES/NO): NO